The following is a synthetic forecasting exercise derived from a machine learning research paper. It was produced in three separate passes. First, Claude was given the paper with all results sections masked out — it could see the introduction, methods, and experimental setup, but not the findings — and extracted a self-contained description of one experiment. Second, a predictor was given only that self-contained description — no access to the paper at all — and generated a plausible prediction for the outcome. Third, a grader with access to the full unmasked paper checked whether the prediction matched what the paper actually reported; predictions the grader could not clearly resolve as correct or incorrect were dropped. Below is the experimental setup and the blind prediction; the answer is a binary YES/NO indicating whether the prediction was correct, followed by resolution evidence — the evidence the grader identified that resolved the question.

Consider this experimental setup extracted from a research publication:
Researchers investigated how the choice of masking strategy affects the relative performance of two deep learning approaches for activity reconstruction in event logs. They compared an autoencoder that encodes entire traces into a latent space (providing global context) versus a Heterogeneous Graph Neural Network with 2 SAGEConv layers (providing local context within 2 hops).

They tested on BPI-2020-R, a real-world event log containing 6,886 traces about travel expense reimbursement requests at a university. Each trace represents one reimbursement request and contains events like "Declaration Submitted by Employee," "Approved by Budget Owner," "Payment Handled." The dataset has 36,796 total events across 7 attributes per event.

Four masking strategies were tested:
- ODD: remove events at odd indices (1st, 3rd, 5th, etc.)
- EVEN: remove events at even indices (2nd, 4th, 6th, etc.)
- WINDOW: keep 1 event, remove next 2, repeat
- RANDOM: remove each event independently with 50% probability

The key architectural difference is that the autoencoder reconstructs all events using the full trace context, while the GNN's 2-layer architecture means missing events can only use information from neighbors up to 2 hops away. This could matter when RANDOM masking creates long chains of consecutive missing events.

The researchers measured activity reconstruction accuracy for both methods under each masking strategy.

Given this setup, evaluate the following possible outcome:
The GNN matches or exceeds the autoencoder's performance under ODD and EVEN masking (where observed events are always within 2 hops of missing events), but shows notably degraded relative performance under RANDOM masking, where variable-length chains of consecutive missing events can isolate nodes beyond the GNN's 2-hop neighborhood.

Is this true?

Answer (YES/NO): YES